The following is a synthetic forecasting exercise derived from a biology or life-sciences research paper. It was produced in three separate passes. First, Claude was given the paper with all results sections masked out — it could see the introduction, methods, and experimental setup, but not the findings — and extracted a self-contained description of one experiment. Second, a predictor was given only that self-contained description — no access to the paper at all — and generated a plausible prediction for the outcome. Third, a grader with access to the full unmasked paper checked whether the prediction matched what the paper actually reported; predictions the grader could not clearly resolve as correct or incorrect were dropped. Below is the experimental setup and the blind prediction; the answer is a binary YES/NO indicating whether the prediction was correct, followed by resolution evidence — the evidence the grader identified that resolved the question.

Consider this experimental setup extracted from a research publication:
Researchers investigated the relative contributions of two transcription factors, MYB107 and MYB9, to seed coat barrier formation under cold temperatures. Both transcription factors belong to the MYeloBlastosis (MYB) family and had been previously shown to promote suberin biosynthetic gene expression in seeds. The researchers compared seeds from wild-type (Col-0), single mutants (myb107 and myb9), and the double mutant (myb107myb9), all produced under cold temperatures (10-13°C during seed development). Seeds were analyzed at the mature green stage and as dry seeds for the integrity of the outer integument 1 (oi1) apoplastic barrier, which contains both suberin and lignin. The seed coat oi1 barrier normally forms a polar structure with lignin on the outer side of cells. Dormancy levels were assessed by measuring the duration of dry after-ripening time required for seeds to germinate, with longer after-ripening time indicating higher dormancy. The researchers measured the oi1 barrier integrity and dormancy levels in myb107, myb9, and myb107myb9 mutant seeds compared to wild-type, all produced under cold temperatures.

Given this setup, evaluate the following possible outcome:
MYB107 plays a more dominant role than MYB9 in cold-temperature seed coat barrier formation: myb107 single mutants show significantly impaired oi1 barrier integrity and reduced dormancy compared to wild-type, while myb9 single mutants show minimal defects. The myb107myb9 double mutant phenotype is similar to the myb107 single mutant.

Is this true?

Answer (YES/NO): NO